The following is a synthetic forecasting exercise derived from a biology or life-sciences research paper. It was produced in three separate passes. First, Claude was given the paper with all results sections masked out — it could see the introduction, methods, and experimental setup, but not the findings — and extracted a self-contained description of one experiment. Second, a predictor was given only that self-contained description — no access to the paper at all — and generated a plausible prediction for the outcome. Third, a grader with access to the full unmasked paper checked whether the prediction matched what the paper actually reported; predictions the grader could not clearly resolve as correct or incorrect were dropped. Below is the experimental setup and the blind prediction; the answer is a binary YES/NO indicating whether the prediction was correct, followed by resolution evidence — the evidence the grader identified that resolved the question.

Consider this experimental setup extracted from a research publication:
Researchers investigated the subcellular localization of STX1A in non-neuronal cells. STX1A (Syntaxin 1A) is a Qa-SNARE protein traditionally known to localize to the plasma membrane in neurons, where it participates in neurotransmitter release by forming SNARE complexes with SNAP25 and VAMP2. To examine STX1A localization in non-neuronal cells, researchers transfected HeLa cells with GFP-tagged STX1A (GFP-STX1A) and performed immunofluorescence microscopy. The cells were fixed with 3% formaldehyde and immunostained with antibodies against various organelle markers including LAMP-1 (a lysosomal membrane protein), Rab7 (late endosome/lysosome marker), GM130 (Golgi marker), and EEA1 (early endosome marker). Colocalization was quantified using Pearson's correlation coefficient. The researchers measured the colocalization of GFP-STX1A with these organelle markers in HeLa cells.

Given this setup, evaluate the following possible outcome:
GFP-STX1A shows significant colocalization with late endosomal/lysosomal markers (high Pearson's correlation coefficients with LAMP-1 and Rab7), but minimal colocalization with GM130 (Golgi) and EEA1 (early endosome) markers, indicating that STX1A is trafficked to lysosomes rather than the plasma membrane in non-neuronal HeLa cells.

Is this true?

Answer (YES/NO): NO